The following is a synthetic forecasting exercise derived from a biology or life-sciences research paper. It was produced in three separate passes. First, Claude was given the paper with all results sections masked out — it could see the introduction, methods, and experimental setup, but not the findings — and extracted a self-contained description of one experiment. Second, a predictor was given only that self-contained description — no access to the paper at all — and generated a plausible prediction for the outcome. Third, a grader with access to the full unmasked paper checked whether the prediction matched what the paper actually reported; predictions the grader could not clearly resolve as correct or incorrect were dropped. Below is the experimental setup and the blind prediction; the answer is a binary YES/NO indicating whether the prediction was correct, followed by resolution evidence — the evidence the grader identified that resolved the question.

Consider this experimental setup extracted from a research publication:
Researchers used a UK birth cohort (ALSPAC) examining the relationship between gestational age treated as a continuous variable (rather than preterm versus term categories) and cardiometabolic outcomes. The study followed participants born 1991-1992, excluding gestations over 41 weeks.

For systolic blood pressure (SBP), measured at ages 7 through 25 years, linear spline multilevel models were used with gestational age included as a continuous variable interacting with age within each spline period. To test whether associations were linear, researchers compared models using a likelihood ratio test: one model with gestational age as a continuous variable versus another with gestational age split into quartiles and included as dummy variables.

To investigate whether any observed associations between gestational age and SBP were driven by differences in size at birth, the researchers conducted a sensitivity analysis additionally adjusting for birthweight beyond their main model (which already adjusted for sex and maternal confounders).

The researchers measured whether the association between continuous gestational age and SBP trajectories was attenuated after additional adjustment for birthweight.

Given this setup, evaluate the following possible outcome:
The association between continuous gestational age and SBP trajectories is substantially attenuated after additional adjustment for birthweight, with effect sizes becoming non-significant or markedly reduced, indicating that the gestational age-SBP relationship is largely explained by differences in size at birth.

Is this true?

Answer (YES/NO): NO